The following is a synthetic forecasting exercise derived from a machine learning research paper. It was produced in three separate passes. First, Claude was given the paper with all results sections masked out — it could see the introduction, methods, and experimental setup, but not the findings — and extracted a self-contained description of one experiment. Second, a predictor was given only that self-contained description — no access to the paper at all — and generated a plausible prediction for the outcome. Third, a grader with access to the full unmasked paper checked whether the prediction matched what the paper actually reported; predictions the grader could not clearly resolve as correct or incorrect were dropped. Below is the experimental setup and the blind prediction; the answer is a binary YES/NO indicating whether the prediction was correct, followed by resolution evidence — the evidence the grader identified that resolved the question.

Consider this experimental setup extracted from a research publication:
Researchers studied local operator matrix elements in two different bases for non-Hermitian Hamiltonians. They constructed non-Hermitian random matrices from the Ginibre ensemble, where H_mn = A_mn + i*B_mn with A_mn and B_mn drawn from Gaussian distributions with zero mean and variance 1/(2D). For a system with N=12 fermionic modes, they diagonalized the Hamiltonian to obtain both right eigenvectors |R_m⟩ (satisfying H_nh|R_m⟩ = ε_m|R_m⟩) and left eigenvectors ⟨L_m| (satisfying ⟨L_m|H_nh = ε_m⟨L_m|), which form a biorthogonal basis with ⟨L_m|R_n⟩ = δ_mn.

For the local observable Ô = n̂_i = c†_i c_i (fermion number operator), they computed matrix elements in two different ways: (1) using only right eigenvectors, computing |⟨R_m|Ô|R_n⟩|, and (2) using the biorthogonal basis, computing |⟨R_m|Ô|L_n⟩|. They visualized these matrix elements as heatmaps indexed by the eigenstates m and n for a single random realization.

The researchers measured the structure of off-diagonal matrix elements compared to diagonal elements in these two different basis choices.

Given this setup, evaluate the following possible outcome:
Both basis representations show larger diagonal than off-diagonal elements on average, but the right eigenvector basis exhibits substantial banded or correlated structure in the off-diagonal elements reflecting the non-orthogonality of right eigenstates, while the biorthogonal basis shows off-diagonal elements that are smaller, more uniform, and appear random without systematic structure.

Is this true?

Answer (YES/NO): NO